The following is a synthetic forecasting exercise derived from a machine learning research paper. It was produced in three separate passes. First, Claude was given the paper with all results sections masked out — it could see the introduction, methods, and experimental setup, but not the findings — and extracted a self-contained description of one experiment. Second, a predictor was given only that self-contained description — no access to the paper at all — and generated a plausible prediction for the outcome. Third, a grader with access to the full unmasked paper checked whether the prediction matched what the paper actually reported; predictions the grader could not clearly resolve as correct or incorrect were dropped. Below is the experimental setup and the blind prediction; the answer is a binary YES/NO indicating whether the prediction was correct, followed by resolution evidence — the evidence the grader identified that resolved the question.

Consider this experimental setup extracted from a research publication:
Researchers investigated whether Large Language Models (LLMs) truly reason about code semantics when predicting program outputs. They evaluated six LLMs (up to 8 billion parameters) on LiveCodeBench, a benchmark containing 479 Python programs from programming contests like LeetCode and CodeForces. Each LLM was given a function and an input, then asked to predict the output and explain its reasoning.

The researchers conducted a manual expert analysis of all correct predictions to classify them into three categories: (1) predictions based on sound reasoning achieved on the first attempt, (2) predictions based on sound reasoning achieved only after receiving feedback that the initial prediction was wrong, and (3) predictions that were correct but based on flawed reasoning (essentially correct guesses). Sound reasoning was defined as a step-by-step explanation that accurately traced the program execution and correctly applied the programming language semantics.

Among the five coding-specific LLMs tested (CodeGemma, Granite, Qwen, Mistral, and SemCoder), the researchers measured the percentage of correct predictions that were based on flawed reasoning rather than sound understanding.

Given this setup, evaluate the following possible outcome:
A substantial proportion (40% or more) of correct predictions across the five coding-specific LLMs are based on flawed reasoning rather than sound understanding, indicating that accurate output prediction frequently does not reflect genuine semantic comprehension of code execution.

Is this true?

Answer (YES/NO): NO